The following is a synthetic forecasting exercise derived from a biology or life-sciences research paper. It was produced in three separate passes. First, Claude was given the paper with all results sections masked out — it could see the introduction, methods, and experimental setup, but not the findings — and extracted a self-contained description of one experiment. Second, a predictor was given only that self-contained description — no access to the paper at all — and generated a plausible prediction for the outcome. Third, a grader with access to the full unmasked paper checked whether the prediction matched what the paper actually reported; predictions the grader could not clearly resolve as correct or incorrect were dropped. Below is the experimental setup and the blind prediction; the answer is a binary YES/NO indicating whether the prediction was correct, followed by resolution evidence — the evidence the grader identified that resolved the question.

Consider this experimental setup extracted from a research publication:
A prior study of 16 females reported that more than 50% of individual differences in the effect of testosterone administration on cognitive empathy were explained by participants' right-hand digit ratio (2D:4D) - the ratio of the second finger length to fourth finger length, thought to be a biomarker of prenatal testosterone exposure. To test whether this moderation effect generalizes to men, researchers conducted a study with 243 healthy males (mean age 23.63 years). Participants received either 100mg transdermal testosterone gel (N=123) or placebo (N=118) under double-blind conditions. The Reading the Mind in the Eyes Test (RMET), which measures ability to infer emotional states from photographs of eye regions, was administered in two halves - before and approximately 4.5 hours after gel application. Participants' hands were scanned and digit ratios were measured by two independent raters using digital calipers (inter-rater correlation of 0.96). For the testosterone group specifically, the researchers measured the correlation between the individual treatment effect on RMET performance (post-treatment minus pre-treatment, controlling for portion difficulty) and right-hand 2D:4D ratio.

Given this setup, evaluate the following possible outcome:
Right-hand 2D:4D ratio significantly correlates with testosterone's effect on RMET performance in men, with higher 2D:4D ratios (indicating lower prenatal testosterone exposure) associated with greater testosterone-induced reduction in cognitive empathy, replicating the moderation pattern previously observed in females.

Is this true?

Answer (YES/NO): NO